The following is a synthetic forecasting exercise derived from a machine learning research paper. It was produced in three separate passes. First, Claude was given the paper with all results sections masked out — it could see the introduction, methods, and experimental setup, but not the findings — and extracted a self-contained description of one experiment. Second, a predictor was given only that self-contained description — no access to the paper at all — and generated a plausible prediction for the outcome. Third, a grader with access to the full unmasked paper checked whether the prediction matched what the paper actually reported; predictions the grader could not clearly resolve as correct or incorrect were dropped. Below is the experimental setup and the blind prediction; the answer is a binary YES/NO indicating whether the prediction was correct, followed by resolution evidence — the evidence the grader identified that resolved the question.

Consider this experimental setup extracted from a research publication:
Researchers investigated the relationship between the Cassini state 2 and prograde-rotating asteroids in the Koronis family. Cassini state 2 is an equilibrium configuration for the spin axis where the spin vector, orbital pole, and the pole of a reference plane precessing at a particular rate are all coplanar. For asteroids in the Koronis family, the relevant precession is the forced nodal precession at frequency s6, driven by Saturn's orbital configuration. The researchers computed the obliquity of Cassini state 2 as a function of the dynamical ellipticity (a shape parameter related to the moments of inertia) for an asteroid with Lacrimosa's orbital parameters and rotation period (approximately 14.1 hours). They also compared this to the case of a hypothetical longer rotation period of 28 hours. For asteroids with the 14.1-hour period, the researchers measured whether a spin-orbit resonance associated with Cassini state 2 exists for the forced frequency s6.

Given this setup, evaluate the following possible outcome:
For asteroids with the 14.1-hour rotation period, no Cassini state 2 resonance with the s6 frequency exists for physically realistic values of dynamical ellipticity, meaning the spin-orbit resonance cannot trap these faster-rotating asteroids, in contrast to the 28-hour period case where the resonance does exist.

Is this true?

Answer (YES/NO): NO